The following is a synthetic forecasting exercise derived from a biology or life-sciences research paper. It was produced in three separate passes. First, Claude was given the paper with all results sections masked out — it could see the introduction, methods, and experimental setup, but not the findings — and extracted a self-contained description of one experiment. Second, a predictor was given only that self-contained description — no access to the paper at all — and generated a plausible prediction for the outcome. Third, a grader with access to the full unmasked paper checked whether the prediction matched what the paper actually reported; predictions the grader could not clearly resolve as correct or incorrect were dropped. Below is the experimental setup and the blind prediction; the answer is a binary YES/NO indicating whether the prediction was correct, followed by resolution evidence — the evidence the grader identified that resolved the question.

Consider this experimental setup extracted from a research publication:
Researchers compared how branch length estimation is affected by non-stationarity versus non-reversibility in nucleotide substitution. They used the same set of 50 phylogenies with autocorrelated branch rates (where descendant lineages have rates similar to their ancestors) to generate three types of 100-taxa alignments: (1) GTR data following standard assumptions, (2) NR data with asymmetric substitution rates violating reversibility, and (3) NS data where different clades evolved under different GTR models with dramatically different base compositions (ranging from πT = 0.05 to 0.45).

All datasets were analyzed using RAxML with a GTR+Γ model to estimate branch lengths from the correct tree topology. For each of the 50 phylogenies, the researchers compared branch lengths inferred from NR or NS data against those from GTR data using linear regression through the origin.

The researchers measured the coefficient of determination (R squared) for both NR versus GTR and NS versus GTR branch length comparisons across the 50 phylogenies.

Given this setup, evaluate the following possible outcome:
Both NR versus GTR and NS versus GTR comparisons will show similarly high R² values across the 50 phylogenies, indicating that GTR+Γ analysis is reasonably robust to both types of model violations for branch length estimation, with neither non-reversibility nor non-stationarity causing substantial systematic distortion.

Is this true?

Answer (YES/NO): NO